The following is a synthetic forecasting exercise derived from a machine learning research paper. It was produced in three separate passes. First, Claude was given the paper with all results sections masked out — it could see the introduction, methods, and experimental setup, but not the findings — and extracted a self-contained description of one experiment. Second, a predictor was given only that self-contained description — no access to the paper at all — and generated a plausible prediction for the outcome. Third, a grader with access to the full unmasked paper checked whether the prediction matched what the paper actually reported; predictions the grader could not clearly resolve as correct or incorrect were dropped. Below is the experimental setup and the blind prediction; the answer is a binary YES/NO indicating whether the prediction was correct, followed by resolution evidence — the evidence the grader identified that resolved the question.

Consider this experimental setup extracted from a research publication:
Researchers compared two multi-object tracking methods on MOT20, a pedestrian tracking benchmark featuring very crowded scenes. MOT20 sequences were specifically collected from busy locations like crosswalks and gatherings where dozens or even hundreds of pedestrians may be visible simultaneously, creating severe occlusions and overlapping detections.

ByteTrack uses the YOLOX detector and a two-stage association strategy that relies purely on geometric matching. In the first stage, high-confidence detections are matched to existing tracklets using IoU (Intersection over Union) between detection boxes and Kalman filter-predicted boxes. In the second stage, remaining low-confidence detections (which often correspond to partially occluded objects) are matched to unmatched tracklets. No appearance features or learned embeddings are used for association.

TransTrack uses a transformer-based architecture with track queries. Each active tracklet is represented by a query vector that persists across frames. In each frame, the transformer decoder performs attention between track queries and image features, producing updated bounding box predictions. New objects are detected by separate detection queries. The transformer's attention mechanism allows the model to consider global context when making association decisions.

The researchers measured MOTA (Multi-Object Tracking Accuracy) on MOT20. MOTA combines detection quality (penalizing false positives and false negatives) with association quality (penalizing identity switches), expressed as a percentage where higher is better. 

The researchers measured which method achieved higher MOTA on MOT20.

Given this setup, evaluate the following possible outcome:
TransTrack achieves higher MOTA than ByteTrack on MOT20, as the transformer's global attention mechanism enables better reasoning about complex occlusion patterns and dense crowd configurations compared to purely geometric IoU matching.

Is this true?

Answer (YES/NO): NO